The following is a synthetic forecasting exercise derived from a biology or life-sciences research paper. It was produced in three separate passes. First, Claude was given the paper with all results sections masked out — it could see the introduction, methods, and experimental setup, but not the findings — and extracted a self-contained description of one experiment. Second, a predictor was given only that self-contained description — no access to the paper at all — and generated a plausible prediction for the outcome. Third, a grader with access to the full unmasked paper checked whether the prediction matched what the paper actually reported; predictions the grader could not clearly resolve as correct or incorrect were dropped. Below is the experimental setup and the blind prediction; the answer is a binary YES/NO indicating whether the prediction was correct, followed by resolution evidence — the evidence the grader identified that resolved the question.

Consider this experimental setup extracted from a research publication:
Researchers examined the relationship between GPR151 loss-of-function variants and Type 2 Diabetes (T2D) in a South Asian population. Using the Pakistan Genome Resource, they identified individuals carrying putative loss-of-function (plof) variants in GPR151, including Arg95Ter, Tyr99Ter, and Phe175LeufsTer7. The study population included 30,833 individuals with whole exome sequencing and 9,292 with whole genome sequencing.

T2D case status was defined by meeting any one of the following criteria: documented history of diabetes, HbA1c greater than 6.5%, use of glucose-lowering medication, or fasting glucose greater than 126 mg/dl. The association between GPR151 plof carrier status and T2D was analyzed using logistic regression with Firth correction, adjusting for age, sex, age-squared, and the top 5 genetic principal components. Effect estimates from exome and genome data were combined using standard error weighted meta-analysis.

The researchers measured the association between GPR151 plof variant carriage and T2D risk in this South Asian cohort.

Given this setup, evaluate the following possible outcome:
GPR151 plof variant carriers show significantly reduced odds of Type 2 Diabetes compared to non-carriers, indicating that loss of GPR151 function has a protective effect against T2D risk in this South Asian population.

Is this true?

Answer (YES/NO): NO